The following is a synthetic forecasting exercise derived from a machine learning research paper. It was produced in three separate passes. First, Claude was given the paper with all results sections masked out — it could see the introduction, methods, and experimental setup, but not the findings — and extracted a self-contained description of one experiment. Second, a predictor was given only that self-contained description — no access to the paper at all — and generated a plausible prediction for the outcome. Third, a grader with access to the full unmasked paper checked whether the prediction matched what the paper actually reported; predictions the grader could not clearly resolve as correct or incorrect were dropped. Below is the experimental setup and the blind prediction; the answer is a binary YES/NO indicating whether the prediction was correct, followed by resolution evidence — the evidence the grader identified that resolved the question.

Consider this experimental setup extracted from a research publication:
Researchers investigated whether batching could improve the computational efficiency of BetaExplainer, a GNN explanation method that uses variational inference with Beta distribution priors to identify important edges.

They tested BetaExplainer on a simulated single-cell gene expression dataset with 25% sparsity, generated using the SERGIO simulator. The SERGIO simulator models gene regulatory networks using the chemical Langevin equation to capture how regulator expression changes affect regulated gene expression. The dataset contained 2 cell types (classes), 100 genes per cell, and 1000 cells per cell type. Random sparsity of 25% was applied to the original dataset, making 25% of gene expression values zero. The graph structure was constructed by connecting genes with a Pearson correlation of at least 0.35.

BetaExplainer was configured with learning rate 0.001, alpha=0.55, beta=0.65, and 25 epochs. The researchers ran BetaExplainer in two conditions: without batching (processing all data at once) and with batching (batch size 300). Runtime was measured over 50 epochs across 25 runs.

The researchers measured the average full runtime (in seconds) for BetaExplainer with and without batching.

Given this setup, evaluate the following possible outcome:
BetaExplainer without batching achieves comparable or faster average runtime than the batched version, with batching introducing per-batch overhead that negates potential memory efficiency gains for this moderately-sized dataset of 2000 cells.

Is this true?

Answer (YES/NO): NO